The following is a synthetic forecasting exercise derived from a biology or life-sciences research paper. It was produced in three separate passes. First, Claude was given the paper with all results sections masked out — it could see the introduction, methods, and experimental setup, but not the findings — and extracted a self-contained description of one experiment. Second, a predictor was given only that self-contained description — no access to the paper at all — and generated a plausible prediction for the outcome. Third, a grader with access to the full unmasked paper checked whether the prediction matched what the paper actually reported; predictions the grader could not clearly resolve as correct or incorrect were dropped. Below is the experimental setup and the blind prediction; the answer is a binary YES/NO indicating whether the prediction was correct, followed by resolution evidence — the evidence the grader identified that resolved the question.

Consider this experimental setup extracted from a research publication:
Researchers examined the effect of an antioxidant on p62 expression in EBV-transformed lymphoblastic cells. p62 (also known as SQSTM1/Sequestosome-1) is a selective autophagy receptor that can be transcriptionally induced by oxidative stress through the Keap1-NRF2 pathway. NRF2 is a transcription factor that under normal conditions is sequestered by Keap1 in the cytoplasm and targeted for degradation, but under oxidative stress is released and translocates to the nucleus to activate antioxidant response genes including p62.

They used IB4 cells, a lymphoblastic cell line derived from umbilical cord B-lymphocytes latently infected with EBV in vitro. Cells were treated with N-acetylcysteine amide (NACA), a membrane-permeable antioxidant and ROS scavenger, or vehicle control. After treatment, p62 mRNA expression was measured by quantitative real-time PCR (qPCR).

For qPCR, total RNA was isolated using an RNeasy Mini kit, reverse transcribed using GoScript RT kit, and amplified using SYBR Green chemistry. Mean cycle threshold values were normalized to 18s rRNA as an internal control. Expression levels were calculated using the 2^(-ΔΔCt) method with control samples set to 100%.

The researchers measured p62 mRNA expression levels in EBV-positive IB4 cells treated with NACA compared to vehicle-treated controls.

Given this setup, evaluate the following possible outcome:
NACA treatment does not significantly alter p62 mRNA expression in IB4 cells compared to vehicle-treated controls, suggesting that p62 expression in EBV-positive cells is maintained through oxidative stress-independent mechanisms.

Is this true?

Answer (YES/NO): NO